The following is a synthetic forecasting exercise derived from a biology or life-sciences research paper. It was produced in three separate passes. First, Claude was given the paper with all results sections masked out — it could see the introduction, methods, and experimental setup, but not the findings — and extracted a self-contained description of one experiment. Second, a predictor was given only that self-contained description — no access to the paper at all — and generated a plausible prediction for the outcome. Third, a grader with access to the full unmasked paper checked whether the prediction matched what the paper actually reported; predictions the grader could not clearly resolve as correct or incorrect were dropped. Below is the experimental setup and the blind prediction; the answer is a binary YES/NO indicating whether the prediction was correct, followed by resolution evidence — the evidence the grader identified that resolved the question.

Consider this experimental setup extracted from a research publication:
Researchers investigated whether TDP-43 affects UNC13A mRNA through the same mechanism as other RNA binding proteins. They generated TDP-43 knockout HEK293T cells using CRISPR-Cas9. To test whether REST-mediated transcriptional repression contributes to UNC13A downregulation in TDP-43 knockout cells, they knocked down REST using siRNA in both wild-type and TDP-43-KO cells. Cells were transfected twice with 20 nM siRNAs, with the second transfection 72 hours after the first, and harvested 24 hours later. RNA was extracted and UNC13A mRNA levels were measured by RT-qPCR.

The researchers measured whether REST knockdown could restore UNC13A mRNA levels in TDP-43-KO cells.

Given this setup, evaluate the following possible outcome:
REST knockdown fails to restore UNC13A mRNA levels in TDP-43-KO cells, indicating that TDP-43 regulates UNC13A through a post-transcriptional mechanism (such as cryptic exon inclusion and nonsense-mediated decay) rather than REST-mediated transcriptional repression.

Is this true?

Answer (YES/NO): YES